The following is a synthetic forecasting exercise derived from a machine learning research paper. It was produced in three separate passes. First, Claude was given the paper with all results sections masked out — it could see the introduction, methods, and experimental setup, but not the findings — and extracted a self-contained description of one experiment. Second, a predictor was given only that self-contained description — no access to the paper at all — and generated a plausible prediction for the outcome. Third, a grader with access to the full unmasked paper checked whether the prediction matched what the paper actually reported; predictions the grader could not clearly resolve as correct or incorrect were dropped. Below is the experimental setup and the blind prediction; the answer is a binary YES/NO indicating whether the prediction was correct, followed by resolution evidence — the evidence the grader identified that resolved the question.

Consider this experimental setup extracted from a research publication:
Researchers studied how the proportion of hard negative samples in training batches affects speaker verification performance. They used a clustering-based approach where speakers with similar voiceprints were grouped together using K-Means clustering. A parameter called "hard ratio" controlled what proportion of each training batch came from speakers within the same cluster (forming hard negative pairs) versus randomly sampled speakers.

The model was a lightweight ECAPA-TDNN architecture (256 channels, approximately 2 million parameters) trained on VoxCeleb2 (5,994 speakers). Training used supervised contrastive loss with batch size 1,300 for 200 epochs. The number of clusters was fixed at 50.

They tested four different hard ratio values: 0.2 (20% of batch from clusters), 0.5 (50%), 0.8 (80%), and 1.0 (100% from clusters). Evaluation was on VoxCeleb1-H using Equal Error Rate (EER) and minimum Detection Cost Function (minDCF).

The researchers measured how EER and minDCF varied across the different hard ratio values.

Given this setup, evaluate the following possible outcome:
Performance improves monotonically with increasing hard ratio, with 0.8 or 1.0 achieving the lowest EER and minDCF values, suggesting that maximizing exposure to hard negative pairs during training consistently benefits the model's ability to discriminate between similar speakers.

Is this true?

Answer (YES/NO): YES